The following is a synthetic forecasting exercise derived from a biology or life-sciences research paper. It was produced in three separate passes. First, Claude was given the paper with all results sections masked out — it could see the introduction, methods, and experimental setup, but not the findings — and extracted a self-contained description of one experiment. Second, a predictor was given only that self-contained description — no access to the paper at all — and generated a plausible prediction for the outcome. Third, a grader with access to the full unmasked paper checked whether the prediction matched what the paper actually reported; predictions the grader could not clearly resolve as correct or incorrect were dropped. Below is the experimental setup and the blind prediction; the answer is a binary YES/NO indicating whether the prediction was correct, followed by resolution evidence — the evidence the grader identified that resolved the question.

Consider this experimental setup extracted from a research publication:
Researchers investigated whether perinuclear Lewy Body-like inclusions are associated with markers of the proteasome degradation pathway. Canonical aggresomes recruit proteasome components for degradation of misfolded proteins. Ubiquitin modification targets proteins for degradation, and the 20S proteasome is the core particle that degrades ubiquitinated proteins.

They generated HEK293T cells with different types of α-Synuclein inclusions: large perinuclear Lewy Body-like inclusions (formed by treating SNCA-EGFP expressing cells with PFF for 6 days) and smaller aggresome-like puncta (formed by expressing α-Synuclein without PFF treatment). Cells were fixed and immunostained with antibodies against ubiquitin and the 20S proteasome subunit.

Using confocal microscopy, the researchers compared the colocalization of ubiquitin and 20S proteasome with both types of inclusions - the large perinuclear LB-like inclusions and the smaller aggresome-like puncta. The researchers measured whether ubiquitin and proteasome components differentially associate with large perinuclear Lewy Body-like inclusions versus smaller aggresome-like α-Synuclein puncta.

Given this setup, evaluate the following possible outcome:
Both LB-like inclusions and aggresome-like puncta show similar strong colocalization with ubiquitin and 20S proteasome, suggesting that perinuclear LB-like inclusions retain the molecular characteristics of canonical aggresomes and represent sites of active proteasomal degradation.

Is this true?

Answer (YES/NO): NO